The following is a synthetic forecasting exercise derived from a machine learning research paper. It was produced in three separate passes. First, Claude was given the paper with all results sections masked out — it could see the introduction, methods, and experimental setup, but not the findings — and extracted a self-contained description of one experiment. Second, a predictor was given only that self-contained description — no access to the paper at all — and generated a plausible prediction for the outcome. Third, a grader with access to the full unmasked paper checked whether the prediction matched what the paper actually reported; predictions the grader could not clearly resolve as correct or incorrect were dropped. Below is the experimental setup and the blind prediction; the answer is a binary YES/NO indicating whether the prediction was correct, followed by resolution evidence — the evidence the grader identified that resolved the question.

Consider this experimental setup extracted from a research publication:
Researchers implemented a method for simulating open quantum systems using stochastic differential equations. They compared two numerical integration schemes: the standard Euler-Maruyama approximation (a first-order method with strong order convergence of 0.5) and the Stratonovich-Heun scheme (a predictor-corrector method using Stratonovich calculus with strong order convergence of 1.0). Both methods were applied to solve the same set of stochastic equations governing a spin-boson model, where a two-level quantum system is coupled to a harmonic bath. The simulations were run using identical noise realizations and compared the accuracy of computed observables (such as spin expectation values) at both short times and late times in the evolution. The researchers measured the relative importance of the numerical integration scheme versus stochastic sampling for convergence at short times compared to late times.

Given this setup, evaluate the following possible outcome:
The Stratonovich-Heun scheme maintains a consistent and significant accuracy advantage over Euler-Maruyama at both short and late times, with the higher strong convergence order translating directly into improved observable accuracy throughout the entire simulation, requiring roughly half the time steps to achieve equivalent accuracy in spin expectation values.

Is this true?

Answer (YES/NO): NO